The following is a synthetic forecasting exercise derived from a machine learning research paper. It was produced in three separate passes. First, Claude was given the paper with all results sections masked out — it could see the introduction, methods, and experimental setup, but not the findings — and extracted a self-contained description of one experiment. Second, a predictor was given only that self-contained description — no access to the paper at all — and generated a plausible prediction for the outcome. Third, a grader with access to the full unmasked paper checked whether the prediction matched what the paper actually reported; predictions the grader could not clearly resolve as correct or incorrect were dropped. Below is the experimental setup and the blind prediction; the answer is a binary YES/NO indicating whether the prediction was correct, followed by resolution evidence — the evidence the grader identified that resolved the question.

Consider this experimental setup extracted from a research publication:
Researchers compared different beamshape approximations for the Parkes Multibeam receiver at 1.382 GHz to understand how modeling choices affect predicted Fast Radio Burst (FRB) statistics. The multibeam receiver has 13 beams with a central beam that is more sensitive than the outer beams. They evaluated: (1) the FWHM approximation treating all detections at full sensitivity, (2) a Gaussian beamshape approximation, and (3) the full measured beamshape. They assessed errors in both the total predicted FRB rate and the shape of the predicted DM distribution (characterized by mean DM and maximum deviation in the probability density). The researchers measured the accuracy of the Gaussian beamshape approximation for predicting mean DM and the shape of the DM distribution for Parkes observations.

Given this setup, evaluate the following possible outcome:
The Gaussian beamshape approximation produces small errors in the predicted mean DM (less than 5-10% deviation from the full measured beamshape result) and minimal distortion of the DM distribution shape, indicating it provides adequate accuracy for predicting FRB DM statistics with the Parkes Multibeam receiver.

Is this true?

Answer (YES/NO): YES